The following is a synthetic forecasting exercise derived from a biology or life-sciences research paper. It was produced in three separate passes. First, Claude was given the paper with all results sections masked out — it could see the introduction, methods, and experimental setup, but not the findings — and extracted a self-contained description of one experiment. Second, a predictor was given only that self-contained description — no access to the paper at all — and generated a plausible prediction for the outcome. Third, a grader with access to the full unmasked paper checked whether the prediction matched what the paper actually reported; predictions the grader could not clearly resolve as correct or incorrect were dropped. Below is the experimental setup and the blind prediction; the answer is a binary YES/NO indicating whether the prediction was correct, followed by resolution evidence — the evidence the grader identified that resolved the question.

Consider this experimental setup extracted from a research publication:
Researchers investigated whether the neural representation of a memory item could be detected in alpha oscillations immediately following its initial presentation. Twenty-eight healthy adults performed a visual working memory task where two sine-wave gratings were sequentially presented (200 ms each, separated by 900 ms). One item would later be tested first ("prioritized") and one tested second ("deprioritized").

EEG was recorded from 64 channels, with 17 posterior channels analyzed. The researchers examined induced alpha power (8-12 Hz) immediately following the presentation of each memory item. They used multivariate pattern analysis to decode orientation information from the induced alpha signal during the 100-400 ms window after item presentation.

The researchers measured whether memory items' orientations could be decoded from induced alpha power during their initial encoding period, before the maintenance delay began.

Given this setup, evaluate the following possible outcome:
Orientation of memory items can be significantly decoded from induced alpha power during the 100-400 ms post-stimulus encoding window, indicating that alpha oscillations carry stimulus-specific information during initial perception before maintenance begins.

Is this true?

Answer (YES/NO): YES